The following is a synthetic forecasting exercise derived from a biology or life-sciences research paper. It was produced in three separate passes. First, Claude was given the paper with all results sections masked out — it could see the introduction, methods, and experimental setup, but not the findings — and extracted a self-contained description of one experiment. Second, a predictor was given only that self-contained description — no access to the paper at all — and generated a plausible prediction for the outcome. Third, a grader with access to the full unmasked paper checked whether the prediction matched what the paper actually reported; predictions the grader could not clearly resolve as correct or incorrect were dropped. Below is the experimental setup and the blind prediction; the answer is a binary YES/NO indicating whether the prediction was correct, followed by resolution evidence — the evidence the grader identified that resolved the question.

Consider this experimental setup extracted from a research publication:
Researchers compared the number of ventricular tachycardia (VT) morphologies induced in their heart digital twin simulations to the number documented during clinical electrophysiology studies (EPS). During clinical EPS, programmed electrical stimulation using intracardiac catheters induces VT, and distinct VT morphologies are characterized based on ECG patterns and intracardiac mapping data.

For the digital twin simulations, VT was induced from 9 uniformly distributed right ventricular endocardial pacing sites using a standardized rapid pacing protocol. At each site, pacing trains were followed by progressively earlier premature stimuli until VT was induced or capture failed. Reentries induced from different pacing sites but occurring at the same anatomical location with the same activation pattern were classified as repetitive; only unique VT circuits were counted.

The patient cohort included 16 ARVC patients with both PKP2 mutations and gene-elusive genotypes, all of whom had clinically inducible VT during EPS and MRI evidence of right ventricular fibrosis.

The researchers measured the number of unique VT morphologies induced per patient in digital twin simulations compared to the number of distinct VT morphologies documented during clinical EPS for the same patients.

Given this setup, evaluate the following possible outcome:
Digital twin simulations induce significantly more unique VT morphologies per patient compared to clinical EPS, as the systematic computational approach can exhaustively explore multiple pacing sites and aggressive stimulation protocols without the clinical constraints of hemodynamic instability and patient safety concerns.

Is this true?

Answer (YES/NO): NO